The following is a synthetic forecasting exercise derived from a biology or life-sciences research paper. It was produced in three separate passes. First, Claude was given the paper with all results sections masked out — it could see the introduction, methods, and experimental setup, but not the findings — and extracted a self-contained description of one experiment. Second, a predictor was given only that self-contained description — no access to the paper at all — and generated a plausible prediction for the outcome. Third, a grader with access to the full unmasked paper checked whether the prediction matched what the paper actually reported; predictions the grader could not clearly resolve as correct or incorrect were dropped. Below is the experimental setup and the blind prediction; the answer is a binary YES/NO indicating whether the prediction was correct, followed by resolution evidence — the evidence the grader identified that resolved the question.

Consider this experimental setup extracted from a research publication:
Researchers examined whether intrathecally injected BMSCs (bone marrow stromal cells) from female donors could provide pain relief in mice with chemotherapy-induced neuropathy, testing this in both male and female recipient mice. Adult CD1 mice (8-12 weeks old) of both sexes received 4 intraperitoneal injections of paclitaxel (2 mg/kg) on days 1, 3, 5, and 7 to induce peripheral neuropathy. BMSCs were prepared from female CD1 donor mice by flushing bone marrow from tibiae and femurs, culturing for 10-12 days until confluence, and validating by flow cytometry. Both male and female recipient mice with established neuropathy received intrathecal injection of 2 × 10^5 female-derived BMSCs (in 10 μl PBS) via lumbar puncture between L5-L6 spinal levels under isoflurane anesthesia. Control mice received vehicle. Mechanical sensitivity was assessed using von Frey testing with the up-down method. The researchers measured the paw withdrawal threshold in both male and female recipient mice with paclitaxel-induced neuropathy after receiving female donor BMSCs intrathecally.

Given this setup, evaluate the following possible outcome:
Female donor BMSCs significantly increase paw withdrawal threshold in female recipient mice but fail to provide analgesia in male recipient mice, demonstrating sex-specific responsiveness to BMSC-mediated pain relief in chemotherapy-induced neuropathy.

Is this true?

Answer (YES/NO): NO